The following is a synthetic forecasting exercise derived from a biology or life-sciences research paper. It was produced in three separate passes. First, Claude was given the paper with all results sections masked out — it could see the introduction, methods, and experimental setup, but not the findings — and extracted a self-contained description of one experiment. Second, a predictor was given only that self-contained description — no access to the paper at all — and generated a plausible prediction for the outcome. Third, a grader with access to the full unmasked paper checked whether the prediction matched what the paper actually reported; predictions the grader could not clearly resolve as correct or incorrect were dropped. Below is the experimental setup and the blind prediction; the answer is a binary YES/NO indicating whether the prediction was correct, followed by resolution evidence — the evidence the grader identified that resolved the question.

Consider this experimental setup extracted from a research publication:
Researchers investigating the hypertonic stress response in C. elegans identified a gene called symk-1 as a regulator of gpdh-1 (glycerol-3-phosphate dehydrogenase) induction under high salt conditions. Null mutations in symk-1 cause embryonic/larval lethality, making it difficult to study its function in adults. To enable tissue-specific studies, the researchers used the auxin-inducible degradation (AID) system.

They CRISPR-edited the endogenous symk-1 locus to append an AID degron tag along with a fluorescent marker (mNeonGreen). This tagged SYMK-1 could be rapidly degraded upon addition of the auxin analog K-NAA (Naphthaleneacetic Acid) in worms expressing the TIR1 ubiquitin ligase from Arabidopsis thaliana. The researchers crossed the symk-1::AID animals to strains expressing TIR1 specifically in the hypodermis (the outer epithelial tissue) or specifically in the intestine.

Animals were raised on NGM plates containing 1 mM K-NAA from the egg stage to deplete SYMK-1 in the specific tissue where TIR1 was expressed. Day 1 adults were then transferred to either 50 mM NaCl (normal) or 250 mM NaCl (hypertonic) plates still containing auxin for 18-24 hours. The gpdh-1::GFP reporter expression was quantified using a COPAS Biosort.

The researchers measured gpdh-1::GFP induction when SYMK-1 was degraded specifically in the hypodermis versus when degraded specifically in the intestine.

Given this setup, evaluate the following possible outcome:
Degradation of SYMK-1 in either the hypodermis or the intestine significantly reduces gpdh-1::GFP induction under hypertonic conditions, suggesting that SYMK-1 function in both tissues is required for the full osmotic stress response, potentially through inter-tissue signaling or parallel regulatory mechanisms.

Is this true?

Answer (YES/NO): NO